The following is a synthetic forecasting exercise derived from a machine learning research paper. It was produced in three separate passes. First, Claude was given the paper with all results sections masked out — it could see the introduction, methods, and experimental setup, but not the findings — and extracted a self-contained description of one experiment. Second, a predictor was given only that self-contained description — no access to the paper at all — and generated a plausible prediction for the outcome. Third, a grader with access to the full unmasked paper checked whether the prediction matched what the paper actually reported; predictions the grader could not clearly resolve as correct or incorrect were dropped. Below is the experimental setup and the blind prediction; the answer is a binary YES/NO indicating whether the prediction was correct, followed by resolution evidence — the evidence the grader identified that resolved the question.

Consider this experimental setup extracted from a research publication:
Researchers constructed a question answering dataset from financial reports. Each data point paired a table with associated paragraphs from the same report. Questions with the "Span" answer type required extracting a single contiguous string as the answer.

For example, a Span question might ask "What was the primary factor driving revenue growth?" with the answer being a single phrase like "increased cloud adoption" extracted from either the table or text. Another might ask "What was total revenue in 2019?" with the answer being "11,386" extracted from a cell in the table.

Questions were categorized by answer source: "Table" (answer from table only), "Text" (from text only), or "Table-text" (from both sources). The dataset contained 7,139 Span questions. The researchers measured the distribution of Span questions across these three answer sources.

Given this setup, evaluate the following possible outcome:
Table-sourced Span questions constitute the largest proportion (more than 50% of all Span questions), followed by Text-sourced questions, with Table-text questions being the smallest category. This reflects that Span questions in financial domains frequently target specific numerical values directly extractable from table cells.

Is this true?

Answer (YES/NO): NO